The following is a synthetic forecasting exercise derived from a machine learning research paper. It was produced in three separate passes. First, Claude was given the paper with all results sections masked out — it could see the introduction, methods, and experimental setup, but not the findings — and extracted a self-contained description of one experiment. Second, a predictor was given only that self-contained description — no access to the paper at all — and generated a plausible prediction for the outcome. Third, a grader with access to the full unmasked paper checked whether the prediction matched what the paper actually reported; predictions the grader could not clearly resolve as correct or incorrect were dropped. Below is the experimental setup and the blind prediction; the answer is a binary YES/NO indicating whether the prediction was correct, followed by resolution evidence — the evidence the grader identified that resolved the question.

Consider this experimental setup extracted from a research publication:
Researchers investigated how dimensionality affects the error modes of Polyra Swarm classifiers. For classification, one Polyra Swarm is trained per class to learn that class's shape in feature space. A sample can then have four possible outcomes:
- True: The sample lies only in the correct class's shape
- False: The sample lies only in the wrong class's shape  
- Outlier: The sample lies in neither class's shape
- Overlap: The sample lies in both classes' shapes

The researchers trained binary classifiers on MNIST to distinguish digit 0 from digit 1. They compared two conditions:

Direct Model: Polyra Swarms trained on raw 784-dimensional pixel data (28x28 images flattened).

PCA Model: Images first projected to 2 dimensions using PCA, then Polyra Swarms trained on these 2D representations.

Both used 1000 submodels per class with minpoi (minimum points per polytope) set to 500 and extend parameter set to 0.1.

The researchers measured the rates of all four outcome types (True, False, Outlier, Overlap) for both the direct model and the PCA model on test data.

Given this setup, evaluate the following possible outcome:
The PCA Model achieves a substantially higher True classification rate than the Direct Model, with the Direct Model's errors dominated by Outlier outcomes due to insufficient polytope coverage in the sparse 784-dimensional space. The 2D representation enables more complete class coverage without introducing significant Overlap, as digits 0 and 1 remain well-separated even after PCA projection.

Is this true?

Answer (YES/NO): NO